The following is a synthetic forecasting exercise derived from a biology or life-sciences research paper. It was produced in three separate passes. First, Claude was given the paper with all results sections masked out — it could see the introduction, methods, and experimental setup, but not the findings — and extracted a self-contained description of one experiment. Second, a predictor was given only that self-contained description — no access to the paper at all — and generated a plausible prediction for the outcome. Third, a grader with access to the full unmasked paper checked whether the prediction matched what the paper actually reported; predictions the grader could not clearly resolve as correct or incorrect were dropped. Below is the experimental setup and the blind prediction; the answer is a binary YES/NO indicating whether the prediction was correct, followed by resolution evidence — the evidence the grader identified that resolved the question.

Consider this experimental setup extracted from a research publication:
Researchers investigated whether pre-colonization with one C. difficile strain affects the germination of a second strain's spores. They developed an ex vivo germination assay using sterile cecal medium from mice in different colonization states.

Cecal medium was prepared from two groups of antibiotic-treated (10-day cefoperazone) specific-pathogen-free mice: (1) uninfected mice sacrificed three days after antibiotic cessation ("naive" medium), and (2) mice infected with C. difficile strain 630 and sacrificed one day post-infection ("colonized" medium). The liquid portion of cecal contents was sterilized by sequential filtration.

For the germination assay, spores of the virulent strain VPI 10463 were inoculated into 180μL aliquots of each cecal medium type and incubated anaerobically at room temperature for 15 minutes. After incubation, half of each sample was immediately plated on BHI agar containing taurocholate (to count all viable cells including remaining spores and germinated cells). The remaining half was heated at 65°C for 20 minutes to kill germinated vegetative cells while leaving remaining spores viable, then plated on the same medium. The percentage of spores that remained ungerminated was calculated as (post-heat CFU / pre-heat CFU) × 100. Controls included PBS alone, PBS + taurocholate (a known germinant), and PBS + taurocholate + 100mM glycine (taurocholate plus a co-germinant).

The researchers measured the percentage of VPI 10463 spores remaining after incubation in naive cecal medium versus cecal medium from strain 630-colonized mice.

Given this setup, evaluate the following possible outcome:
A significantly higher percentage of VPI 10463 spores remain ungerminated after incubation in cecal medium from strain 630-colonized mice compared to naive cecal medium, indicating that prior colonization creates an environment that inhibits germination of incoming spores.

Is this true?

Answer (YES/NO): YES